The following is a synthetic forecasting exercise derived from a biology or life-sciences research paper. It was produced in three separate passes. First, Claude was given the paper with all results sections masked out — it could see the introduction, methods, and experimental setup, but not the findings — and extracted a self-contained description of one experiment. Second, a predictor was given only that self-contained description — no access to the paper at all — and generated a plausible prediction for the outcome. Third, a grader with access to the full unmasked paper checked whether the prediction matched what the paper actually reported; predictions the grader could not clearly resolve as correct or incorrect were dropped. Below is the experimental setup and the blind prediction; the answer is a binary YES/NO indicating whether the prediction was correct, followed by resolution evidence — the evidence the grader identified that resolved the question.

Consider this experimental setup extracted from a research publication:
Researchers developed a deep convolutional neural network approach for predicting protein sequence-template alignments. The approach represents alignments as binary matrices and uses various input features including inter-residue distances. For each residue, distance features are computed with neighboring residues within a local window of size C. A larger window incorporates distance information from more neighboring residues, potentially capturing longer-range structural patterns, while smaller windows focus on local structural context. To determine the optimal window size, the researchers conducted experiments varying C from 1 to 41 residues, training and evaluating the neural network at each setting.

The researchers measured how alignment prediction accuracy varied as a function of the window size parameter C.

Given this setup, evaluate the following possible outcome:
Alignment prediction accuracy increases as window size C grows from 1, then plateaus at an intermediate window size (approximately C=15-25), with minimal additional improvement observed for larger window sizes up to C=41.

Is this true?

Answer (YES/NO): NO